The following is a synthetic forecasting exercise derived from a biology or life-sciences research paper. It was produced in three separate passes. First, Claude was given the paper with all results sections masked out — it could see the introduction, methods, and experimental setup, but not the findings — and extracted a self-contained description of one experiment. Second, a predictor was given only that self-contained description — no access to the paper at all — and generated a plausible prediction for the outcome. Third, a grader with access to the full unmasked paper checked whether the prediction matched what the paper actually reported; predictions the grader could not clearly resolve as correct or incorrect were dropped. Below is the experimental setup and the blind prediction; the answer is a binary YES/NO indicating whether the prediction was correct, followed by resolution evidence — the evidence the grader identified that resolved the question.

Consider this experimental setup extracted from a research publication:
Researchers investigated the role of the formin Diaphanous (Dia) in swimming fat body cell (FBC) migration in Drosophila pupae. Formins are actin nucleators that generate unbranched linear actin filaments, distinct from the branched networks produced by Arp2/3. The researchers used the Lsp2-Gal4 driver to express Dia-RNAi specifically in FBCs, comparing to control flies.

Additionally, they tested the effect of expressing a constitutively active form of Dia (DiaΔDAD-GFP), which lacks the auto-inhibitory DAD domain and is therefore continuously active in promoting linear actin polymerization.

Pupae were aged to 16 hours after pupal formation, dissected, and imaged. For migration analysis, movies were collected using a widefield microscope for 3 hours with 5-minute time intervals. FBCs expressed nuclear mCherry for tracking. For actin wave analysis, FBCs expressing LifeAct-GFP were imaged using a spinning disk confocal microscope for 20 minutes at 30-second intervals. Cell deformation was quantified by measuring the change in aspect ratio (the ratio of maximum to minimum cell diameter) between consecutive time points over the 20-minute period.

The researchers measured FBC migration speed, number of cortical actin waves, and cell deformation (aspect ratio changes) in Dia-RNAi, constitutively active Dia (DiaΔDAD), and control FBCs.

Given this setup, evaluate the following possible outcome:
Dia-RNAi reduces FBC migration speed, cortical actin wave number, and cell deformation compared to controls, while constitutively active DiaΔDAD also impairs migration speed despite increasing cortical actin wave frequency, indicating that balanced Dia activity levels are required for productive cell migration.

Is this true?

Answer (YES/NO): NO